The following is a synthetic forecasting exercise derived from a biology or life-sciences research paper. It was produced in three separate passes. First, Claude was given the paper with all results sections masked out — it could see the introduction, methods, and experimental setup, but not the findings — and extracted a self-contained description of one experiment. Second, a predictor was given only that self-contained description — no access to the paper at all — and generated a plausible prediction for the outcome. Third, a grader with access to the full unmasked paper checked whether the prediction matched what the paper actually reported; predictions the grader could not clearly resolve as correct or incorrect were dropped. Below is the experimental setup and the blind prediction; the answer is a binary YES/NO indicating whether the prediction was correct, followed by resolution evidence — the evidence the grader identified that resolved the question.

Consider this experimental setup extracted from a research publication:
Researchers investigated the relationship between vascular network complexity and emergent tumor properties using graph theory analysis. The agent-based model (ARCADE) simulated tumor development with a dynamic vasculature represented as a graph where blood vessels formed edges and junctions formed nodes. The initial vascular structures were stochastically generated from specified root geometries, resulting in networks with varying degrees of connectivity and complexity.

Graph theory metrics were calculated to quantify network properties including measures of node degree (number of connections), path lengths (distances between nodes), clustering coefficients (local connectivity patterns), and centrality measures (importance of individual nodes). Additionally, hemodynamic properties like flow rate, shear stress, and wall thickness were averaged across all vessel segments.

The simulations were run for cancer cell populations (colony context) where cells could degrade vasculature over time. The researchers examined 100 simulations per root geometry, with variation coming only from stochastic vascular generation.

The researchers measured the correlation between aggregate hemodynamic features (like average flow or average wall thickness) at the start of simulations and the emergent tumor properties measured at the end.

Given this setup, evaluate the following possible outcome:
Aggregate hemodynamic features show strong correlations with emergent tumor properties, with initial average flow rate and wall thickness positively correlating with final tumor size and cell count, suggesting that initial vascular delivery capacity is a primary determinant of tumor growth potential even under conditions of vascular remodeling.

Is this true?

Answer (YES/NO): NO